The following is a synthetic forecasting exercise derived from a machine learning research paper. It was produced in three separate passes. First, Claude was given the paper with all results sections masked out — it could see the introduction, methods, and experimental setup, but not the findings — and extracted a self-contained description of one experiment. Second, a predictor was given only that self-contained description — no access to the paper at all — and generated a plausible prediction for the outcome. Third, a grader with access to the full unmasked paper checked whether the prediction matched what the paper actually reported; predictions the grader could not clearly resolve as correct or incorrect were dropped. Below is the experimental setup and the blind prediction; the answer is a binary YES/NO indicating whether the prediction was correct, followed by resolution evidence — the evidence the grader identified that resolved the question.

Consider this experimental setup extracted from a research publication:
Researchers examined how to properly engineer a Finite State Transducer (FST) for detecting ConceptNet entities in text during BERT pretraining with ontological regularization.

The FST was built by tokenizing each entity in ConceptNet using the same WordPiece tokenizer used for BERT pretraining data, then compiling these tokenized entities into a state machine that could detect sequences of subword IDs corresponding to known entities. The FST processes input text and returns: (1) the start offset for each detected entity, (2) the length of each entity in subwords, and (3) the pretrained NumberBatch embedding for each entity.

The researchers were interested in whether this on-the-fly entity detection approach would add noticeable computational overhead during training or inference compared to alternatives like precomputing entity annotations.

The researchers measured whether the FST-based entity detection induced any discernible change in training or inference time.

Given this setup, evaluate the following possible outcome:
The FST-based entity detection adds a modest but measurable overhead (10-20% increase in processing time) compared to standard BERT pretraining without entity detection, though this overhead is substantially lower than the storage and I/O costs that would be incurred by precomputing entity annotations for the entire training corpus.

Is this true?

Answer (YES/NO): NO